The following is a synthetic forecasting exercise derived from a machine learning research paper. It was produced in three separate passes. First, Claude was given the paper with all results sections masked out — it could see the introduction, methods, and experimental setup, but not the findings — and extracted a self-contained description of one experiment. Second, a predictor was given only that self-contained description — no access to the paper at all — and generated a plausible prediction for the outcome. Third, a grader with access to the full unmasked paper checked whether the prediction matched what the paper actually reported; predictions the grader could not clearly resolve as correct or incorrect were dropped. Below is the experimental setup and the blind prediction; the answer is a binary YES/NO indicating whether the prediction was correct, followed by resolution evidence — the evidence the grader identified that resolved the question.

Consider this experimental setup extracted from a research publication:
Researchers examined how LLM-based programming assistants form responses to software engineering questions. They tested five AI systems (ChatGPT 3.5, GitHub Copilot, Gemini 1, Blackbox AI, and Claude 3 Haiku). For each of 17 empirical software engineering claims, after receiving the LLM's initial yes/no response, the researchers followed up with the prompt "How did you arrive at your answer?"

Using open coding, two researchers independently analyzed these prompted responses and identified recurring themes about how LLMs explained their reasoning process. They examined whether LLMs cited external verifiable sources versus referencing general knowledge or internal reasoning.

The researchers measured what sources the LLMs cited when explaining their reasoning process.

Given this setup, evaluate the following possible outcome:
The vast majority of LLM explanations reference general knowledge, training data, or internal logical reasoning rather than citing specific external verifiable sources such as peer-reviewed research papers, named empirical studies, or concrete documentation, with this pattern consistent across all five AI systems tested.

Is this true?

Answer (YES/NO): NO